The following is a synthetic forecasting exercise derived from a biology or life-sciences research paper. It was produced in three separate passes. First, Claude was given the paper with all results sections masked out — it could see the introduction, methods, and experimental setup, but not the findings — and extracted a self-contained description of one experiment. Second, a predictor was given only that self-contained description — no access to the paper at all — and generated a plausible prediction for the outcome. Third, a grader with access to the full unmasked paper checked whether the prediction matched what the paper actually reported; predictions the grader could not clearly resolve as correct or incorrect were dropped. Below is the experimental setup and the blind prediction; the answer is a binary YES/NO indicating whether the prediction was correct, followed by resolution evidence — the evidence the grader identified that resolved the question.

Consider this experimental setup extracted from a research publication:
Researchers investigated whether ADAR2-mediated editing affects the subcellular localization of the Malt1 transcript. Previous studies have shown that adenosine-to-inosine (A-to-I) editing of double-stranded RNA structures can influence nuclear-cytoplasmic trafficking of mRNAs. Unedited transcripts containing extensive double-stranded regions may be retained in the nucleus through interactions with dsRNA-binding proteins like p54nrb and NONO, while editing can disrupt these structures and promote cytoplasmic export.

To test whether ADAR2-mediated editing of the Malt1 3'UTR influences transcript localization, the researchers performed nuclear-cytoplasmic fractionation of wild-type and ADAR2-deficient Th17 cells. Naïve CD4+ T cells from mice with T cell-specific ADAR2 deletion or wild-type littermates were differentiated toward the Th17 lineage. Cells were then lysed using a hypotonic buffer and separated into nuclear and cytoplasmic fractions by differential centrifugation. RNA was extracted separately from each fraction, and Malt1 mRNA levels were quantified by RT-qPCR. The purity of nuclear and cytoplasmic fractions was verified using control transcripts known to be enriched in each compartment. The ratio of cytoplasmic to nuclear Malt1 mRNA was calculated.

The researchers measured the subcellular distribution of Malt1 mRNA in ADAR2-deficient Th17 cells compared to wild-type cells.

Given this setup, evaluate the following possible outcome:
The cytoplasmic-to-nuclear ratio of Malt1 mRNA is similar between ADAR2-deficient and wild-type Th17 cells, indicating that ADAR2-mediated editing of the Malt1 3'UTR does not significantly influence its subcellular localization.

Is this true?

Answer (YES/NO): NO